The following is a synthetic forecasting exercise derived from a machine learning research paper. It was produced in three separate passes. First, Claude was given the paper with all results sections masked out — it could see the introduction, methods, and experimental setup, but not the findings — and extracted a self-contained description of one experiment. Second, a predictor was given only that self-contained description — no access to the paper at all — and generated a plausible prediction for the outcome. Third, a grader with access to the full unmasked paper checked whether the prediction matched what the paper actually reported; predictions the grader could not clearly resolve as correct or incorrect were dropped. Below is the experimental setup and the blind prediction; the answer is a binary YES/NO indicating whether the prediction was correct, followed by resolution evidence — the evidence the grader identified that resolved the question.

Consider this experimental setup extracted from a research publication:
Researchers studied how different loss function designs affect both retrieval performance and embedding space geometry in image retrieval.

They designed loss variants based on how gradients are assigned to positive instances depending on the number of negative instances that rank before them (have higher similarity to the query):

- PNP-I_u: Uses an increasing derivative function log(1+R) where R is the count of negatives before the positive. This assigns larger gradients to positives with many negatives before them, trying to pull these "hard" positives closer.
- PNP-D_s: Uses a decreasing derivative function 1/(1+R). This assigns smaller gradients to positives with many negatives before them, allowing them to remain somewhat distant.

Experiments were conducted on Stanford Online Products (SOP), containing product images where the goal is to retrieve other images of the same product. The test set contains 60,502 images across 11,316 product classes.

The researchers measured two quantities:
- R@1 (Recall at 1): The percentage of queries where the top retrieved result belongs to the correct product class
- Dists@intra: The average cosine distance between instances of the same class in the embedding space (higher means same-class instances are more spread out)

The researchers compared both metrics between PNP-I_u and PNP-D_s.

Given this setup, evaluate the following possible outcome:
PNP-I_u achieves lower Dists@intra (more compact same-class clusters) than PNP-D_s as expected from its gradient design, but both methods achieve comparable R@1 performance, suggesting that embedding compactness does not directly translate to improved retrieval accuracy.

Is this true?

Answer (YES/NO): NO